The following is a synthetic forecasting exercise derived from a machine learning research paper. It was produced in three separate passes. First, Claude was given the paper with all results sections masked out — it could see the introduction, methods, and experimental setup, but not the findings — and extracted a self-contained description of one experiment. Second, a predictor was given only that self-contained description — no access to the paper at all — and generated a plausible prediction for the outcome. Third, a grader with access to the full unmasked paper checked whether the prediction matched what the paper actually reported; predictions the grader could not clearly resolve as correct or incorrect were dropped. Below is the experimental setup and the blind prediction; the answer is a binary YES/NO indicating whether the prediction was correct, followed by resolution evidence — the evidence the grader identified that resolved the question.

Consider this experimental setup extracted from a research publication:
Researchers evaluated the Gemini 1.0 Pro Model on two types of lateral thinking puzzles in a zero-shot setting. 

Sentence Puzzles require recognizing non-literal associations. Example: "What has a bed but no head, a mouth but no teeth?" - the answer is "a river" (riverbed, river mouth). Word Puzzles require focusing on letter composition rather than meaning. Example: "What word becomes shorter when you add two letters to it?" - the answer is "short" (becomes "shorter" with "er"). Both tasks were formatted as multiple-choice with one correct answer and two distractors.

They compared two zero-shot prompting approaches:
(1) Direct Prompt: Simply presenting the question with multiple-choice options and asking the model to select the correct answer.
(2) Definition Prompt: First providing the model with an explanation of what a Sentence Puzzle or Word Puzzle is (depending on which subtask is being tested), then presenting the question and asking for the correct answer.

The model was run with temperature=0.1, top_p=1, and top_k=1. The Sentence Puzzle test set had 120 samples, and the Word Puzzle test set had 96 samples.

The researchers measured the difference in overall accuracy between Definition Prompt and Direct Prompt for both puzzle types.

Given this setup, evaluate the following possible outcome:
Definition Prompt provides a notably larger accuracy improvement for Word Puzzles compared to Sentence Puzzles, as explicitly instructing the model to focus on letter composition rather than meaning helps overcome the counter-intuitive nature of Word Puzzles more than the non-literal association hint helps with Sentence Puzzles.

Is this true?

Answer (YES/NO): YES